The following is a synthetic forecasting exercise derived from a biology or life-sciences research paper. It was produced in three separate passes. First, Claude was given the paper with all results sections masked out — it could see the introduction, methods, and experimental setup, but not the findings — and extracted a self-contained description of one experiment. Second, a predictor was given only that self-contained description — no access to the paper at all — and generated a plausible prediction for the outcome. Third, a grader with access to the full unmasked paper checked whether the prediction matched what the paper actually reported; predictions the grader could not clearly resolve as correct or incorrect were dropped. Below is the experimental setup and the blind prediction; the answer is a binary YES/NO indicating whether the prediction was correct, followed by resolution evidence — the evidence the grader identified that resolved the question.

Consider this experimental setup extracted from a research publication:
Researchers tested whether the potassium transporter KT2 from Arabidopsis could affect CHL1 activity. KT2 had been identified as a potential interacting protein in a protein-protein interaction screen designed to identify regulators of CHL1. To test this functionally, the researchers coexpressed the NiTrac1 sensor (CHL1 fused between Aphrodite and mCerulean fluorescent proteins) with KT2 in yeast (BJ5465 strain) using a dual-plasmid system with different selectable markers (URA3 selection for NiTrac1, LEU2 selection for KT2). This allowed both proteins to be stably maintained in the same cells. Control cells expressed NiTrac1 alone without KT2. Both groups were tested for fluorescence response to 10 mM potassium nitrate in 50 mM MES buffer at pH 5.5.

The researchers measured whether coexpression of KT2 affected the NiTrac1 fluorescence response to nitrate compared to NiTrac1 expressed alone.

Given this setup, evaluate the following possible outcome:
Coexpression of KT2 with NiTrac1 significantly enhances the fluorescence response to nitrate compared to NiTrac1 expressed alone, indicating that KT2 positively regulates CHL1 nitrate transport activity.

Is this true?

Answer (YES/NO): NO